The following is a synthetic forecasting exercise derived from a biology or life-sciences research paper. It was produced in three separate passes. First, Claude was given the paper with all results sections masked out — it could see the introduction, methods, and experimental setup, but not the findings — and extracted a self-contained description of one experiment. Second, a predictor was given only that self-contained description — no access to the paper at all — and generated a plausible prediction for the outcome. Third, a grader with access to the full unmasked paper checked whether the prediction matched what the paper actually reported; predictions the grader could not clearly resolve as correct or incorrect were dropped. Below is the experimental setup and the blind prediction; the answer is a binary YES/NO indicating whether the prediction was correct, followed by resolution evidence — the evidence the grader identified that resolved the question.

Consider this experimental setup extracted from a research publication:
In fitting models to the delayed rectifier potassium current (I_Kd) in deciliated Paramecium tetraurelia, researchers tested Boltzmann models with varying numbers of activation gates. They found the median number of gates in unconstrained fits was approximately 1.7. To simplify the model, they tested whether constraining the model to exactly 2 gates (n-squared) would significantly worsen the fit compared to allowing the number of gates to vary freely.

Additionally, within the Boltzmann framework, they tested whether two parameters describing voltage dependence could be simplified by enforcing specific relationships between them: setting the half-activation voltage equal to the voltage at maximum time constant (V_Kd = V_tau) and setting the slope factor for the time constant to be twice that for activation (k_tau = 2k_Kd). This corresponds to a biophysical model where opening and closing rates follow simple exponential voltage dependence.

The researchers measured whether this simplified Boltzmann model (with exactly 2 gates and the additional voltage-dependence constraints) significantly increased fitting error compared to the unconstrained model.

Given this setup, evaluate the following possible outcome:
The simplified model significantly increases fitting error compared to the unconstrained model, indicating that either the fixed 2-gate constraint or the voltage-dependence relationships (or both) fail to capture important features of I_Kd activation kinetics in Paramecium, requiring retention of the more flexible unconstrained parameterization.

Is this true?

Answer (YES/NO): NO